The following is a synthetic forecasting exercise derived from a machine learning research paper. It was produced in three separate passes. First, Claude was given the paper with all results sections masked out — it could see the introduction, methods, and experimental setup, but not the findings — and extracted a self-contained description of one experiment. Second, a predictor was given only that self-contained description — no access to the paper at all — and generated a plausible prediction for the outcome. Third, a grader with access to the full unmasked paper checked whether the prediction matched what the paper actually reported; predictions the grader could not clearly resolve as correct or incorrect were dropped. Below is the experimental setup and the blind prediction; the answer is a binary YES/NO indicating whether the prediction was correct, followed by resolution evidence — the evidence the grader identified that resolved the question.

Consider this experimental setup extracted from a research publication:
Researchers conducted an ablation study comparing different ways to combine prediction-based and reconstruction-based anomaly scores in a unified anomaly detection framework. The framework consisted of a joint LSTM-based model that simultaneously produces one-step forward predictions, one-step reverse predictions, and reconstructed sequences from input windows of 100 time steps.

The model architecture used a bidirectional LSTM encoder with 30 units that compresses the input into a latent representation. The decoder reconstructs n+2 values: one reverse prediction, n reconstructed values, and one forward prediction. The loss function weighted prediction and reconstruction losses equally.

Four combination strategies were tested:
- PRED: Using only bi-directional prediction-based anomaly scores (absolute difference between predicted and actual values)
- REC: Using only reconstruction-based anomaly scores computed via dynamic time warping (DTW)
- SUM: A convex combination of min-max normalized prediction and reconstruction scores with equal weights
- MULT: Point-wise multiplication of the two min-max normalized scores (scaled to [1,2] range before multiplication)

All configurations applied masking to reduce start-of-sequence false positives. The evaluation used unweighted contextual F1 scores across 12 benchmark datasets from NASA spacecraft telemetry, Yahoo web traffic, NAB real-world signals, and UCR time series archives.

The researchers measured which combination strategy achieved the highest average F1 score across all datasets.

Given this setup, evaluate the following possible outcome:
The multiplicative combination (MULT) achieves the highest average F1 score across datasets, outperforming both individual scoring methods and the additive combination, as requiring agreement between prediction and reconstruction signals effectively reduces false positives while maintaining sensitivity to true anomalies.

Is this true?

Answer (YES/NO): YES